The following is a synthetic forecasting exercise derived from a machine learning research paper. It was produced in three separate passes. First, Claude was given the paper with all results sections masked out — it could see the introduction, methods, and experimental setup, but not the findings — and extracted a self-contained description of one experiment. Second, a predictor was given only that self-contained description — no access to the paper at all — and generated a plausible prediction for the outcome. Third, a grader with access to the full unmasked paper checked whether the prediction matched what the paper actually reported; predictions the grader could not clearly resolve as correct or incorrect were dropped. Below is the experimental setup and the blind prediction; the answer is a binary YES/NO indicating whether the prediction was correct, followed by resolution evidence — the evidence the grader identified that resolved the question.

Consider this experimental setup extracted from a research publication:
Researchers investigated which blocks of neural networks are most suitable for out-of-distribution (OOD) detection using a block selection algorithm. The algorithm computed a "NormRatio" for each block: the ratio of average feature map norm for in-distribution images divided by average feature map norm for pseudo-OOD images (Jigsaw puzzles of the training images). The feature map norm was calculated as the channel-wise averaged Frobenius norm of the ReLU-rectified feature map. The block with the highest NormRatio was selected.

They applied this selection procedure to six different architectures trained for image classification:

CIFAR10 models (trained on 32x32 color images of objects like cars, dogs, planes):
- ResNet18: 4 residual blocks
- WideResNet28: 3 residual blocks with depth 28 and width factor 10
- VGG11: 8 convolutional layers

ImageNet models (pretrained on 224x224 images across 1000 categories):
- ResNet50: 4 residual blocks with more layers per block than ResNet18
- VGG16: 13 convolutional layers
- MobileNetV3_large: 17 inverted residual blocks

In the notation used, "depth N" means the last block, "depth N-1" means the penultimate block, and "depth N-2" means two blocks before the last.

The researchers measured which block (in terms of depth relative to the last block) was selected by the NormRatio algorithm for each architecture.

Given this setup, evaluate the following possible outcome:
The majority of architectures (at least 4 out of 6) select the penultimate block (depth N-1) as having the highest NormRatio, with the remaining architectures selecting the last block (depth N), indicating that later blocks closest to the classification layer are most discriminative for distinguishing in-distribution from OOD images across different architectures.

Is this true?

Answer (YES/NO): NO